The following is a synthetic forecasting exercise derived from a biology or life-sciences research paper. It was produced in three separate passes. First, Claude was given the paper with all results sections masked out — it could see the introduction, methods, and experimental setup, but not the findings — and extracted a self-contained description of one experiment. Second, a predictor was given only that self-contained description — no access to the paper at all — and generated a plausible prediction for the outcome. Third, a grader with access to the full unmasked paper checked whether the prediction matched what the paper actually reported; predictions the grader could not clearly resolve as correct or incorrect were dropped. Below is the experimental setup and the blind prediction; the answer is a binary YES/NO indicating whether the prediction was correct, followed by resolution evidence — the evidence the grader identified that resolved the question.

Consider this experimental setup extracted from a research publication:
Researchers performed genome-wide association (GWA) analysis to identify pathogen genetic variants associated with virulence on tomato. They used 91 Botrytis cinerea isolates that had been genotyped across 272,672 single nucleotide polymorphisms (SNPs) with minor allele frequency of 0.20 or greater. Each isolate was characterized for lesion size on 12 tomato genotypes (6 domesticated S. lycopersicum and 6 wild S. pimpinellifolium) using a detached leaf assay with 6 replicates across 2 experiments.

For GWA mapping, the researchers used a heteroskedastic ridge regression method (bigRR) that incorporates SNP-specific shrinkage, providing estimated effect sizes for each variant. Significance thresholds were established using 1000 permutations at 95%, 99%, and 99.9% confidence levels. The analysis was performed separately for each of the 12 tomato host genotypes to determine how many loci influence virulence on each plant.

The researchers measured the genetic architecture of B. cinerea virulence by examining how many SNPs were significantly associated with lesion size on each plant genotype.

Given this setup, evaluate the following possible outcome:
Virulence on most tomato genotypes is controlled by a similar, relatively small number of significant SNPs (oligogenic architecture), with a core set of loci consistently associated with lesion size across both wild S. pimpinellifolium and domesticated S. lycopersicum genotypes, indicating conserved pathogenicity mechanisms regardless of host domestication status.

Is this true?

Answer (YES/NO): NO